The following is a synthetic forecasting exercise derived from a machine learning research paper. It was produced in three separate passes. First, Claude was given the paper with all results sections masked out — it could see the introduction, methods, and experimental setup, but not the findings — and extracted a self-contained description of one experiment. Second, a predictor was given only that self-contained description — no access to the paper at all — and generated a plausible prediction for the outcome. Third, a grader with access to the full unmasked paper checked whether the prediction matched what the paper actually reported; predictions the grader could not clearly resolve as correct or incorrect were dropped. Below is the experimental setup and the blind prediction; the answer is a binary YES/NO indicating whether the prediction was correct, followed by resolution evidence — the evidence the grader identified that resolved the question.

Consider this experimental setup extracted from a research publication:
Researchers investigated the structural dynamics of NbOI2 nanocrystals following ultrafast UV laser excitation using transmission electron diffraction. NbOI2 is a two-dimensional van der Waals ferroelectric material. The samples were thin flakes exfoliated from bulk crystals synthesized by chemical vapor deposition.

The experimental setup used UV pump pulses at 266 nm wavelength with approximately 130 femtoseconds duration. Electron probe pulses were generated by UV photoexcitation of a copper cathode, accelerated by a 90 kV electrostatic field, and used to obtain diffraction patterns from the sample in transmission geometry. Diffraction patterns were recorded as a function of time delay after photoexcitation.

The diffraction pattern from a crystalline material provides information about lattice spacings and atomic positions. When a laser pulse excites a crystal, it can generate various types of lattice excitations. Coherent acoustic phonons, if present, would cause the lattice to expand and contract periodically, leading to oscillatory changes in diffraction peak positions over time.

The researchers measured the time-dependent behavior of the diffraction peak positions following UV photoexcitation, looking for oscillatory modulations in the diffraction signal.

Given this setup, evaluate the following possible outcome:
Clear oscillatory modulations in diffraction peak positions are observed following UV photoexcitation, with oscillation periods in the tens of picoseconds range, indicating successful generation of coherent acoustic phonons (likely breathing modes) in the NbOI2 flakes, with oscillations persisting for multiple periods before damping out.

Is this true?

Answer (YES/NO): NO